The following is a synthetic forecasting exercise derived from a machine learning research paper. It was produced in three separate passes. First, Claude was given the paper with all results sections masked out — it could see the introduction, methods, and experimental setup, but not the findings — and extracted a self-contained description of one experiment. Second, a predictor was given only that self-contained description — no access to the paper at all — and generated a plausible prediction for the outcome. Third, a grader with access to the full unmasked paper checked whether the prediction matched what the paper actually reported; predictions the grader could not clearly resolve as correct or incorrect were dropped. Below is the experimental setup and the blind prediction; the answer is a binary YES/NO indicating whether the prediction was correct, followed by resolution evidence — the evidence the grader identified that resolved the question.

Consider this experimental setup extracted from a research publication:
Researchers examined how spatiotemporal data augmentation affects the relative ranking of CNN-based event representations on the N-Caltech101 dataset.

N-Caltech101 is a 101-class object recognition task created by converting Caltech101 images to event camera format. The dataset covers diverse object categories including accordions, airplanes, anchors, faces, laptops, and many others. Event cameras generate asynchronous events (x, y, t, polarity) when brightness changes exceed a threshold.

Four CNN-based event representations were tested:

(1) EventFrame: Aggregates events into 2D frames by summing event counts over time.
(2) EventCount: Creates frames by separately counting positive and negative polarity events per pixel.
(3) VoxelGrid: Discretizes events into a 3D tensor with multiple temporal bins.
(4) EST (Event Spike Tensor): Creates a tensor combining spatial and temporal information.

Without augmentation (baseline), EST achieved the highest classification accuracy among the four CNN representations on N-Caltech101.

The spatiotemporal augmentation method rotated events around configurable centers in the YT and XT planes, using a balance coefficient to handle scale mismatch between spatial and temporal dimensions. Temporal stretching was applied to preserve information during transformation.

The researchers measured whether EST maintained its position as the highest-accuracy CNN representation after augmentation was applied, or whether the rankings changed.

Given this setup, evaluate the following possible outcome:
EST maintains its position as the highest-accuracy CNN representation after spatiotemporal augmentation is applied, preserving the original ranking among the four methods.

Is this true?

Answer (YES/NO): NO